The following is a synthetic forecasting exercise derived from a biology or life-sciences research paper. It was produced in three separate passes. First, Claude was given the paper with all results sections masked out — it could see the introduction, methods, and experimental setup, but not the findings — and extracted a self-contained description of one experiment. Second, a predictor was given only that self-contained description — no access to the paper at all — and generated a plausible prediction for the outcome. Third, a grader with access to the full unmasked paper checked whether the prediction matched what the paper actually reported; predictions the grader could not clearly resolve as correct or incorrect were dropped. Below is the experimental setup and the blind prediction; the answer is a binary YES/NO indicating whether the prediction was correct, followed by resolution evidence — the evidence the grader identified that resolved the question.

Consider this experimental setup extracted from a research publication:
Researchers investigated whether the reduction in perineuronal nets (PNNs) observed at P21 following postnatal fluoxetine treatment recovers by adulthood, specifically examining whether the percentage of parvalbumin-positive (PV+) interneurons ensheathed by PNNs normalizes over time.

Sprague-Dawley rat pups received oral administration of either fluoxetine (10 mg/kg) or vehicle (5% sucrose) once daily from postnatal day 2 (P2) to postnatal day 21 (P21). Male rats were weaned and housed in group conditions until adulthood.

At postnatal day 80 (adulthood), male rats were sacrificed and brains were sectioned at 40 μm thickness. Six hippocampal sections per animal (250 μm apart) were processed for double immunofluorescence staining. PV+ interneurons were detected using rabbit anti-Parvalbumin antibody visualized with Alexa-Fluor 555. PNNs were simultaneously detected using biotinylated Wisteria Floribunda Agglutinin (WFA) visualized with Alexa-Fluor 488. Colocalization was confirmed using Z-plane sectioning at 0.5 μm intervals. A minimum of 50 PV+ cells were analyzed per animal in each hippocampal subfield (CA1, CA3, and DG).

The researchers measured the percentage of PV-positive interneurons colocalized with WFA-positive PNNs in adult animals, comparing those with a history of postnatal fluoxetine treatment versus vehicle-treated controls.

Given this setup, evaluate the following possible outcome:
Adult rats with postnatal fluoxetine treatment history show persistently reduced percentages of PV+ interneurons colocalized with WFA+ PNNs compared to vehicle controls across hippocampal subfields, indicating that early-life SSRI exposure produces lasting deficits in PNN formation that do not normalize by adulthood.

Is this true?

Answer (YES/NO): NO